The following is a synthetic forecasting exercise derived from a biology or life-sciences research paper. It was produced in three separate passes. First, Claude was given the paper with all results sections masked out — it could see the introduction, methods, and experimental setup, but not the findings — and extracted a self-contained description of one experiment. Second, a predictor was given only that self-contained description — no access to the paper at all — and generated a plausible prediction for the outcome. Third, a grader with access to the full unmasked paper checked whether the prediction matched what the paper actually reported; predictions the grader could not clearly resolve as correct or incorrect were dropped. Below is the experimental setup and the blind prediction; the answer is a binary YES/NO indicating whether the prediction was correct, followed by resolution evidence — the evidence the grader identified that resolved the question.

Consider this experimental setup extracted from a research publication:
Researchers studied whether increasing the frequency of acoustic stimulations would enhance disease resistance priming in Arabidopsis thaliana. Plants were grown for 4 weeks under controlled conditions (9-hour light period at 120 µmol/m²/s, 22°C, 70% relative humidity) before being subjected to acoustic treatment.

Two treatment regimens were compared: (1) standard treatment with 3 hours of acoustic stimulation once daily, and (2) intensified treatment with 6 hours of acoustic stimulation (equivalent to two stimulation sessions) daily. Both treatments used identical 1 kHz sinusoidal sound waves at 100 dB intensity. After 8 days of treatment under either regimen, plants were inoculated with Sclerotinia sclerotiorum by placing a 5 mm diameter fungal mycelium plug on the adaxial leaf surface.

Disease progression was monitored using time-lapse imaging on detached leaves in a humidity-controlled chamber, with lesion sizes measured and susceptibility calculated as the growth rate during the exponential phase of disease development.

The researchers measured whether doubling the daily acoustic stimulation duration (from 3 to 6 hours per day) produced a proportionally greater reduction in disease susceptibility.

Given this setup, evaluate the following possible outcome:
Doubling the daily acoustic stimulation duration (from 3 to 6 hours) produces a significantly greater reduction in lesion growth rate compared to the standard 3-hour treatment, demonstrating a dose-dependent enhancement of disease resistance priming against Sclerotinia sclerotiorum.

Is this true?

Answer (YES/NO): NO